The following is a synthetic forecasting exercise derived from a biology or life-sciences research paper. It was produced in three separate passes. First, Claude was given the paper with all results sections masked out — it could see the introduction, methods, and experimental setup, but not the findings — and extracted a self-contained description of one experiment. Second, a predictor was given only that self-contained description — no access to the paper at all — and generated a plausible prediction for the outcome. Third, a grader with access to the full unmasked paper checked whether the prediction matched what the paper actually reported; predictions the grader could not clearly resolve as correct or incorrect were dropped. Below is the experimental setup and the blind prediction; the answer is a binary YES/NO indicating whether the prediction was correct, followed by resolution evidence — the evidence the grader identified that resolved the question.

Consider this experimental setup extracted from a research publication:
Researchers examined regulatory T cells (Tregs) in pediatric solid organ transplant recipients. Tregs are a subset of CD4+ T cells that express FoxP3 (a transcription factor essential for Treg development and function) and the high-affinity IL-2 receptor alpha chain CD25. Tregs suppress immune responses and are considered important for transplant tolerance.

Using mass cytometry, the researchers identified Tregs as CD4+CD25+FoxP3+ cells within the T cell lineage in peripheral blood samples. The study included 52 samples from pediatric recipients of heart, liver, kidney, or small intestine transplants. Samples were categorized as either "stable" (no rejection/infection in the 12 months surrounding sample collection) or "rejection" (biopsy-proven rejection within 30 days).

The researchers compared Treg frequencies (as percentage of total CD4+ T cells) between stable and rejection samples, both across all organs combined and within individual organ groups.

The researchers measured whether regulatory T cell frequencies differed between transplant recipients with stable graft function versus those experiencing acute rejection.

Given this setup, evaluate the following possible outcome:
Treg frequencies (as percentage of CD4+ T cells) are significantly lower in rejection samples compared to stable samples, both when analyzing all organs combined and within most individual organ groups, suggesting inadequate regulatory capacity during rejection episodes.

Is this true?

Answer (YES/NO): NO